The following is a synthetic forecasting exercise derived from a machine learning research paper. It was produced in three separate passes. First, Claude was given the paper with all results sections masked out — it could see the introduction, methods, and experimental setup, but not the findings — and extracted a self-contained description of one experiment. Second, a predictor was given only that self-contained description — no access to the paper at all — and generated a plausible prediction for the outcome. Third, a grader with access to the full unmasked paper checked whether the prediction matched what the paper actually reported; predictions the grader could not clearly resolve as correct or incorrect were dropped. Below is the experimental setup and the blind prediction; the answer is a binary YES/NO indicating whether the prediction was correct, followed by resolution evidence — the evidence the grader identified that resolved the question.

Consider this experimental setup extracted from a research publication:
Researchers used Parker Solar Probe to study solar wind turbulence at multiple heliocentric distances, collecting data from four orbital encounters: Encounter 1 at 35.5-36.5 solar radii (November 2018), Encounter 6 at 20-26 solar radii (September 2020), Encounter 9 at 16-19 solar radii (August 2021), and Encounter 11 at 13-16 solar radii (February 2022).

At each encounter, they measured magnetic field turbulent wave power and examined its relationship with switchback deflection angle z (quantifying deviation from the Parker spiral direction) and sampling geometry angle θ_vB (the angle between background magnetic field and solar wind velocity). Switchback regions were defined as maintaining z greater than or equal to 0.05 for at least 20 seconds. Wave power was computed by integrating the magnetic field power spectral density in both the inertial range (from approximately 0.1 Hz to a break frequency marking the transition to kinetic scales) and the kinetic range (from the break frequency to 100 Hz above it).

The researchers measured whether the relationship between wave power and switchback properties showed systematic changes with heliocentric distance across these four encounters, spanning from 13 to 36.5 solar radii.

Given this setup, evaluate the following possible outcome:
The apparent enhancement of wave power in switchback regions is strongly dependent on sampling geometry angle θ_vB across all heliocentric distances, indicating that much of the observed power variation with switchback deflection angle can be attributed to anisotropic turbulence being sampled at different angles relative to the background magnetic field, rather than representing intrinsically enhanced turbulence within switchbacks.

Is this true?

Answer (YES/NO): YES